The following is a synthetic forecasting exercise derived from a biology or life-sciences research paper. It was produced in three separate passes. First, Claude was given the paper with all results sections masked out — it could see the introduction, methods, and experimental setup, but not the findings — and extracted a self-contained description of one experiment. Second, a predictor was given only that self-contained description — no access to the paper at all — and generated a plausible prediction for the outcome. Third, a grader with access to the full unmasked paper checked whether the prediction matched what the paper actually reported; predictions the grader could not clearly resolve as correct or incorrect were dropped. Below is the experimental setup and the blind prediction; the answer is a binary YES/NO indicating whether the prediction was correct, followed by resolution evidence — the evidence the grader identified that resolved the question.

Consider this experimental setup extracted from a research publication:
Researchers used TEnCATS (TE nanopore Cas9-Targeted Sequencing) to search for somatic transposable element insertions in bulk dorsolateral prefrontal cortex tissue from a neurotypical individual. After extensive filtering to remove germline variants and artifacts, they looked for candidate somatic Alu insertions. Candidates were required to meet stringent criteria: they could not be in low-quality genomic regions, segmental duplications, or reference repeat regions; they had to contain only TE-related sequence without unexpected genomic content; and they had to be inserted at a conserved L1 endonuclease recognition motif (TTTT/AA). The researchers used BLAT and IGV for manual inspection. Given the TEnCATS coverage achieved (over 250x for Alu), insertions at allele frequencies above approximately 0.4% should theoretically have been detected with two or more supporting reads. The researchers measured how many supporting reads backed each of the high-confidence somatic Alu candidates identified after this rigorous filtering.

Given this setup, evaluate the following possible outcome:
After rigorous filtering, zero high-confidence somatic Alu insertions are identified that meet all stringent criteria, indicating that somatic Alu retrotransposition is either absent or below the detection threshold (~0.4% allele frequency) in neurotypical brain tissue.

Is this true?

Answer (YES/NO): NO